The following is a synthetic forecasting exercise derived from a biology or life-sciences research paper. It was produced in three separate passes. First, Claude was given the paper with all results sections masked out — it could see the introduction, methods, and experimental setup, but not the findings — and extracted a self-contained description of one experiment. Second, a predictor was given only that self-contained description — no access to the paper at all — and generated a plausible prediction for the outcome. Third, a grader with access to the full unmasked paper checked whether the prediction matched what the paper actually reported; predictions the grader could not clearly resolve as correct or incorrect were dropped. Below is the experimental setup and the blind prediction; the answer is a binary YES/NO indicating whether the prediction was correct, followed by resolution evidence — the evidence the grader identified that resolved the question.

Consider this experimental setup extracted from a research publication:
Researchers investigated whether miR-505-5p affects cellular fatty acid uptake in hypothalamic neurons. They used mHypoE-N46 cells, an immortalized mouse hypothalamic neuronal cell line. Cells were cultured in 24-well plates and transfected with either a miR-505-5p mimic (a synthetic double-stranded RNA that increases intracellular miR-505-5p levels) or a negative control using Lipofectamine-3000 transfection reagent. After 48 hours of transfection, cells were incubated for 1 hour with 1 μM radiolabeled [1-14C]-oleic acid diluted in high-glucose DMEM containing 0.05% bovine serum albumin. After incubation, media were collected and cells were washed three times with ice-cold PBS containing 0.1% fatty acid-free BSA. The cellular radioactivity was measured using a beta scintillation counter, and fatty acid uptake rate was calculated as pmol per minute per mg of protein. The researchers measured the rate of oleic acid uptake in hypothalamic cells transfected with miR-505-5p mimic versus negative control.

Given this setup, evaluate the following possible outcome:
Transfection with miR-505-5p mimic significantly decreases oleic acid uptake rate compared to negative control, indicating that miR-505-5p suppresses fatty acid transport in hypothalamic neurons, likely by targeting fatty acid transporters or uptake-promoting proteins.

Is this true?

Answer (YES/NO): YES